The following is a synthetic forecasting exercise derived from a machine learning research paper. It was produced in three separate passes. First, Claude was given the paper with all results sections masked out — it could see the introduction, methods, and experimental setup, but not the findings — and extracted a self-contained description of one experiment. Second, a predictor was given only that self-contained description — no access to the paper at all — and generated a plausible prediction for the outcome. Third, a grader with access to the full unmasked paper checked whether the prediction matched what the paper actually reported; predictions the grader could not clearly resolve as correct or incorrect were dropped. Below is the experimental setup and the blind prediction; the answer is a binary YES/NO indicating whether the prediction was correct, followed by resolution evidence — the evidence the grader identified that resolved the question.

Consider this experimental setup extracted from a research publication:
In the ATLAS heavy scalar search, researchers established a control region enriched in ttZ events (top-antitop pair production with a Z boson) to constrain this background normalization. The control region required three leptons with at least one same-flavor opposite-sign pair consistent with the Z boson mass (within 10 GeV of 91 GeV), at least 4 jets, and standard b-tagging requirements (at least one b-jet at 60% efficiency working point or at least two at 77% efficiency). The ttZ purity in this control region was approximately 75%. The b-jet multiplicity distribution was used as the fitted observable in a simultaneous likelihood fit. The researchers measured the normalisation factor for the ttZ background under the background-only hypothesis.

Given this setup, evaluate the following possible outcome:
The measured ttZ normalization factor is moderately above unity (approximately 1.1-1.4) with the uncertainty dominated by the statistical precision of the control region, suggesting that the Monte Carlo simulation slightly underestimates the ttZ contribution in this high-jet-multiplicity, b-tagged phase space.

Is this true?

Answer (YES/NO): NO